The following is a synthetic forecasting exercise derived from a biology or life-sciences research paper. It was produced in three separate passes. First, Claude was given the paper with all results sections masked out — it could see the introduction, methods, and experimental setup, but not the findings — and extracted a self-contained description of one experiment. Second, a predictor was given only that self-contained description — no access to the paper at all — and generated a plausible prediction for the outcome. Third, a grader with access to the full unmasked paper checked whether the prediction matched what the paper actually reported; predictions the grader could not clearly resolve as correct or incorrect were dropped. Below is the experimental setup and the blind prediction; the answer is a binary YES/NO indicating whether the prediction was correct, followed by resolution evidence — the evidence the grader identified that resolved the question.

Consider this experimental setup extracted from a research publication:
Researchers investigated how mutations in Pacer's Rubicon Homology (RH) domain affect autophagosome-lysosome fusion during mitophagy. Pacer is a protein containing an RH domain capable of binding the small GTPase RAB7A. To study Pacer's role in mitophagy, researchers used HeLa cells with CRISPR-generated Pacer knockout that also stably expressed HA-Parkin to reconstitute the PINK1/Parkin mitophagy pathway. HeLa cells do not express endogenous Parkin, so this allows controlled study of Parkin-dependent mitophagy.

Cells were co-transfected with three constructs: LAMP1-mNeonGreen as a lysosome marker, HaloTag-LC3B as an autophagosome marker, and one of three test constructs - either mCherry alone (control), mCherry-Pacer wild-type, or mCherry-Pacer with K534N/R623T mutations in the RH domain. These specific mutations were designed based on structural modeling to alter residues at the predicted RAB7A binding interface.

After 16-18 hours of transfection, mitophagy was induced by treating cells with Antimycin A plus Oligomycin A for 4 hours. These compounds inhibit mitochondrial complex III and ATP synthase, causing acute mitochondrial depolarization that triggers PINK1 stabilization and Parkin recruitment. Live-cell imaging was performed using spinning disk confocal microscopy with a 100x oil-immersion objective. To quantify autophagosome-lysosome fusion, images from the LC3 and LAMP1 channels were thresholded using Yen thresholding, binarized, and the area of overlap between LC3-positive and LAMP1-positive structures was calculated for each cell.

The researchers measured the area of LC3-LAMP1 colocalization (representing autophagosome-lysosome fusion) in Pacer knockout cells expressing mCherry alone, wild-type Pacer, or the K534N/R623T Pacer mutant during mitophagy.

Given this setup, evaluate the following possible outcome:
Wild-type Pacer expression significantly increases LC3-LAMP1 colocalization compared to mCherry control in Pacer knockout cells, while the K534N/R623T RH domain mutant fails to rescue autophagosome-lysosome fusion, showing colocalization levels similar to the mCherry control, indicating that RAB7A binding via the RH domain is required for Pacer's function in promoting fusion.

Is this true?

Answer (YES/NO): NO